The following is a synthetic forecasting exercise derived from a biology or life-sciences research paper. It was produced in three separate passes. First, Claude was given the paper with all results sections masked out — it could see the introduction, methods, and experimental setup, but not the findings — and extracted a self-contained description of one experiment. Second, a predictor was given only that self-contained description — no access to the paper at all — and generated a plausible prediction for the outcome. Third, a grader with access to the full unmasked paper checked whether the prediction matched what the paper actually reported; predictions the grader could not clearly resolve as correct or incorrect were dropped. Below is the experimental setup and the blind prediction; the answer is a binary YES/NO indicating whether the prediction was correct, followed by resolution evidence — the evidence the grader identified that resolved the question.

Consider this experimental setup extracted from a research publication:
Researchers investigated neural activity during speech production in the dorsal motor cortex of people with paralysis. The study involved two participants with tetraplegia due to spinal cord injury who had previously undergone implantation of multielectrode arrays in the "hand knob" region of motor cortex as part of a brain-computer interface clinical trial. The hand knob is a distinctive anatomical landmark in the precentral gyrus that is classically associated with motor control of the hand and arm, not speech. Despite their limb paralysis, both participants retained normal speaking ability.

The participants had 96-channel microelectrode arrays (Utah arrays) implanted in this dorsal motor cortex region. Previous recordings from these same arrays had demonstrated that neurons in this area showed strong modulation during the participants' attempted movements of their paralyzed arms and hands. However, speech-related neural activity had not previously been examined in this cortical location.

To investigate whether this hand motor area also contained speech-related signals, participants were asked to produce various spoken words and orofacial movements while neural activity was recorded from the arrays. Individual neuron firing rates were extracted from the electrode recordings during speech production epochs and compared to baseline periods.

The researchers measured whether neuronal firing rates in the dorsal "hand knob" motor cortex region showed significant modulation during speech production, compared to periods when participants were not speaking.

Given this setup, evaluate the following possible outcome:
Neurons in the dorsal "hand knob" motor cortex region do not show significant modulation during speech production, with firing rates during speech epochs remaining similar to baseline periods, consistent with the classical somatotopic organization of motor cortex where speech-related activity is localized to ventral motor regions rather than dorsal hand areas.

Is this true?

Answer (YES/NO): NO